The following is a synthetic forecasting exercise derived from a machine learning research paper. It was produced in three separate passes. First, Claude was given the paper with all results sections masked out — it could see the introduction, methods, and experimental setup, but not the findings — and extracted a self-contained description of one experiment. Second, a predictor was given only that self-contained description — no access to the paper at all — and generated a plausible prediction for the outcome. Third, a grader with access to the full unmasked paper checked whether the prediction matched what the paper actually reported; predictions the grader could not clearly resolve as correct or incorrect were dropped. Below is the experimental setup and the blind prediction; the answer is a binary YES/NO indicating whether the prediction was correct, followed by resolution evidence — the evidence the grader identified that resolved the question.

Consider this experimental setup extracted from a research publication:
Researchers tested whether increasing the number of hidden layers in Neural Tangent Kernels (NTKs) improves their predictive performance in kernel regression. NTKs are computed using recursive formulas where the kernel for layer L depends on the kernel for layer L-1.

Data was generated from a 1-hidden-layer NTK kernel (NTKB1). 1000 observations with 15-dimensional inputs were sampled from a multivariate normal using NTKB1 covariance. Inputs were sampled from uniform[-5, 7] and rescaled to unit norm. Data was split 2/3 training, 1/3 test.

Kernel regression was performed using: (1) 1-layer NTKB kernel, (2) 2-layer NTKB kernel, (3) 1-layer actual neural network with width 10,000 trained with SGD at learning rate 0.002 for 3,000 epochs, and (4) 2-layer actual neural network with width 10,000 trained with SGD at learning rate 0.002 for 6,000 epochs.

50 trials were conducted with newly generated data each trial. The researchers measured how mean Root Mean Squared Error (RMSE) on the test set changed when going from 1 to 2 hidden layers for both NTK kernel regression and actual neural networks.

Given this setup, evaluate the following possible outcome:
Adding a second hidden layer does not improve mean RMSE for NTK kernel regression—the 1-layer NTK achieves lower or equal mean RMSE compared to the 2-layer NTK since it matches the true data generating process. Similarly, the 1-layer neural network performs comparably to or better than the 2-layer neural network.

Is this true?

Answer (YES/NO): NO